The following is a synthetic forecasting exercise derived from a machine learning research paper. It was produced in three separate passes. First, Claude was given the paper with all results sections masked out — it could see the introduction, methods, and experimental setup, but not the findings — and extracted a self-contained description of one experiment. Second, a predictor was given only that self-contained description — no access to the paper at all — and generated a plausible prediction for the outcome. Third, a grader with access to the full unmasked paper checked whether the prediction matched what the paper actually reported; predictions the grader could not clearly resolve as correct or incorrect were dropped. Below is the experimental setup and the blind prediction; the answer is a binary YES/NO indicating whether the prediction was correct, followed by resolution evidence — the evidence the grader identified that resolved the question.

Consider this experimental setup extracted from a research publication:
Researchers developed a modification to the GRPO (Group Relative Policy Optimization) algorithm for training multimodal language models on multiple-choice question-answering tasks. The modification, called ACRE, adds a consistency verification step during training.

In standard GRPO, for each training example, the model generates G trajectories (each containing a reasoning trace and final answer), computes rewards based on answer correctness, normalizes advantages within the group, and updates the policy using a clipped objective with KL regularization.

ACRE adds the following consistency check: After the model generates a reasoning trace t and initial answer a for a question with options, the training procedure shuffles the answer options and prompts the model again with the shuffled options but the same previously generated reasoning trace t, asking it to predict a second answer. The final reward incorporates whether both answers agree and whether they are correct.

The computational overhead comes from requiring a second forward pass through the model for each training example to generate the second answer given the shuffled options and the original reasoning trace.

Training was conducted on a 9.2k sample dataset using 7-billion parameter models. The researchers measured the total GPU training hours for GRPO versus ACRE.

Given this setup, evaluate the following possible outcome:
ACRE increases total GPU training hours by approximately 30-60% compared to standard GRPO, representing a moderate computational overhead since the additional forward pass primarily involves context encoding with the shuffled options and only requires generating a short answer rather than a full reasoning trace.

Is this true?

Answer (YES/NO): NO